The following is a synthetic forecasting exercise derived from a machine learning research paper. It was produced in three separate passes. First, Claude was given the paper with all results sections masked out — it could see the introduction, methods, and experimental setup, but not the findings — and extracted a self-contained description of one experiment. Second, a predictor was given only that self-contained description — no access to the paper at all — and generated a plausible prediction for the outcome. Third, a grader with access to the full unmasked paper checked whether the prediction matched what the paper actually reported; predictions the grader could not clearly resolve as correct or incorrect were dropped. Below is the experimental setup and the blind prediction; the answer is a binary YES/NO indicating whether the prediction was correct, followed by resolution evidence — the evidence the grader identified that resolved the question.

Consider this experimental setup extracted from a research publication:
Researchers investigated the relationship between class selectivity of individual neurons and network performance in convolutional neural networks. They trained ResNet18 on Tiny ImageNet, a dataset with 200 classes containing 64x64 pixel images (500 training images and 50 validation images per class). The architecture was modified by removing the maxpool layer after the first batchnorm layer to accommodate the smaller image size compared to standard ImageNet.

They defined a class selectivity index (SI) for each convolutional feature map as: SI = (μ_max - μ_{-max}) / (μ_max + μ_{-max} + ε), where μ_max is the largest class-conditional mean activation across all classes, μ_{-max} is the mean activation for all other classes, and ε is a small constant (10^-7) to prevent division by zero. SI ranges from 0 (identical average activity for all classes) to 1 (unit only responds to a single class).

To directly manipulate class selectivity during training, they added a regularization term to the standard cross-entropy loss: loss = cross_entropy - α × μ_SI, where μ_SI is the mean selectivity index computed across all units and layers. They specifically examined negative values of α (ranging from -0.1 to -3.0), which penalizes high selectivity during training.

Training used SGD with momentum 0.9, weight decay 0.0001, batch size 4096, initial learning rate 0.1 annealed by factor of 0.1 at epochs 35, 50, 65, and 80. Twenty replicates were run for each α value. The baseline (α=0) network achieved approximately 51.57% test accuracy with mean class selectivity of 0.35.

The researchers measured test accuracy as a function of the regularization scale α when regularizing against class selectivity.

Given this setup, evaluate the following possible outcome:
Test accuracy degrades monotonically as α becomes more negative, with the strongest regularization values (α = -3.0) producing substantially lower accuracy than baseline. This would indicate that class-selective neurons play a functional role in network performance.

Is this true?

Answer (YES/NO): NO